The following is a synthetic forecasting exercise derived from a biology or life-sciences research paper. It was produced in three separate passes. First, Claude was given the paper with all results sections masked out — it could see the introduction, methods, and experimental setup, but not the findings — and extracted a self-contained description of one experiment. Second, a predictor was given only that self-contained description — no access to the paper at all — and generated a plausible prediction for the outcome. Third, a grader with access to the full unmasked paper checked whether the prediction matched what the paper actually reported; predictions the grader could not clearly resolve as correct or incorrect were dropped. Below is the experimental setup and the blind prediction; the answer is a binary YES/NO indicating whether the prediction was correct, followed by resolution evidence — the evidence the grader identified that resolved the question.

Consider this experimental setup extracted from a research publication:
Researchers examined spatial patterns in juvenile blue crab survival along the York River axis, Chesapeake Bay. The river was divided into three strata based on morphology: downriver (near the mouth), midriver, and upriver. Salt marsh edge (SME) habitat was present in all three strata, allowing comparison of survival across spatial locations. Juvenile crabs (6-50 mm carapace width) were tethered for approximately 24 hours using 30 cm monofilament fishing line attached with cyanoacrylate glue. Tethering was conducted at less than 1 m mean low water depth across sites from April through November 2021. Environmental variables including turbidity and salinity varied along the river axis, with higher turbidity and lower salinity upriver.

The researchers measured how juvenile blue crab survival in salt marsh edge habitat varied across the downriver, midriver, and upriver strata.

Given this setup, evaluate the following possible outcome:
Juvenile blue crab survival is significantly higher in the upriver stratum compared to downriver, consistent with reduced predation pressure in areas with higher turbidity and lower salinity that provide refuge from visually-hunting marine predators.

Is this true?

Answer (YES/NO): YES